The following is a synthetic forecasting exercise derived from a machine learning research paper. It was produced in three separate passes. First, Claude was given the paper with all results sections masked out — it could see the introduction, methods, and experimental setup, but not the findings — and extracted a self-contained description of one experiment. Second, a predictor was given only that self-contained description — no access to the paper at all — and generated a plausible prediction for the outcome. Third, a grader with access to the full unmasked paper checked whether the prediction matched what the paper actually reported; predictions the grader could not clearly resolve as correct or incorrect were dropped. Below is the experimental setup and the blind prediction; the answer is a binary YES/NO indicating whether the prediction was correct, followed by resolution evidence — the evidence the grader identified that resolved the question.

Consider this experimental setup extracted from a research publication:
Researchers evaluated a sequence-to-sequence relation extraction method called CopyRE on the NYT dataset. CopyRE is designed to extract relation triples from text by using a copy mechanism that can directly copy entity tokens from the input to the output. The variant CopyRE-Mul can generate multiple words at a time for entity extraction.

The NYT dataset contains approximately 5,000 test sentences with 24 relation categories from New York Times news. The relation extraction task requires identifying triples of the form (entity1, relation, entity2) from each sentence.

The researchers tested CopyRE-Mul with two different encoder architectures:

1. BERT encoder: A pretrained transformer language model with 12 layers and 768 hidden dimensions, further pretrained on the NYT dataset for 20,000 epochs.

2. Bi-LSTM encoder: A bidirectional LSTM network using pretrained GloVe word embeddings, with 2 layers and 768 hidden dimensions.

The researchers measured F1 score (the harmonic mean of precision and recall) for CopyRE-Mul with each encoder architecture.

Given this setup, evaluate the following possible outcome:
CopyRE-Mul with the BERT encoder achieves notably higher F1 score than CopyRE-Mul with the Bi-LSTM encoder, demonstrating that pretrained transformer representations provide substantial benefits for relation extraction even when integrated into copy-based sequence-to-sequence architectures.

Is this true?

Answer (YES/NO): NO